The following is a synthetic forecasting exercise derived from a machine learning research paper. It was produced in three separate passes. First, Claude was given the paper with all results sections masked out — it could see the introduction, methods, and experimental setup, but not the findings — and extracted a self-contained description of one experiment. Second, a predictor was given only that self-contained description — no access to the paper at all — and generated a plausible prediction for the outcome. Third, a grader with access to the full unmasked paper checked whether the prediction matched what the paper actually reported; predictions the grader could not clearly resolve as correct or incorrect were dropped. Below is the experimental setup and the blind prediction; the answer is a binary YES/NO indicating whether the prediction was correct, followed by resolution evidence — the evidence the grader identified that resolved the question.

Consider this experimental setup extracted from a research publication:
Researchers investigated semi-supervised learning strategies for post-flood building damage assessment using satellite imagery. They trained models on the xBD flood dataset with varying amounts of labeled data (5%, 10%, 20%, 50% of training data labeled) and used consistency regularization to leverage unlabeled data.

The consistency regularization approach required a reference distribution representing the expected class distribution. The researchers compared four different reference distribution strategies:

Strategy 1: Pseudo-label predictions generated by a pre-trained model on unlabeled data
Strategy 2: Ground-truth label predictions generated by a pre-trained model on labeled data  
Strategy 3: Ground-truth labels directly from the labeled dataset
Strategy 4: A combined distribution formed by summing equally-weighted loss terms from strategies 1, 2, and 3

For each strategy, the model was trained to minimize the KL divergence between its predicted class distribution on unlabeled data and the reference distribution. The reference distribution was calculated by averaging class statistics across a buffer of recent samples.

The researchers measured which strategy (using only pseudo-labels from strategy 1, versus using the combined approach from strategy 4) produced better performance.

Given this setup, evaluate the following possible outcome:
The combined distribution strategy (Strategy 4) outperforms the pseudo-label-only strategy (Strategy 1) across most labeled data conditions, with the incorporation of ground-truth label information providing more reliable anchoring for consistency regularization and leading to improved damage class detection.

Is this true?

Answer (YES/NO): NO